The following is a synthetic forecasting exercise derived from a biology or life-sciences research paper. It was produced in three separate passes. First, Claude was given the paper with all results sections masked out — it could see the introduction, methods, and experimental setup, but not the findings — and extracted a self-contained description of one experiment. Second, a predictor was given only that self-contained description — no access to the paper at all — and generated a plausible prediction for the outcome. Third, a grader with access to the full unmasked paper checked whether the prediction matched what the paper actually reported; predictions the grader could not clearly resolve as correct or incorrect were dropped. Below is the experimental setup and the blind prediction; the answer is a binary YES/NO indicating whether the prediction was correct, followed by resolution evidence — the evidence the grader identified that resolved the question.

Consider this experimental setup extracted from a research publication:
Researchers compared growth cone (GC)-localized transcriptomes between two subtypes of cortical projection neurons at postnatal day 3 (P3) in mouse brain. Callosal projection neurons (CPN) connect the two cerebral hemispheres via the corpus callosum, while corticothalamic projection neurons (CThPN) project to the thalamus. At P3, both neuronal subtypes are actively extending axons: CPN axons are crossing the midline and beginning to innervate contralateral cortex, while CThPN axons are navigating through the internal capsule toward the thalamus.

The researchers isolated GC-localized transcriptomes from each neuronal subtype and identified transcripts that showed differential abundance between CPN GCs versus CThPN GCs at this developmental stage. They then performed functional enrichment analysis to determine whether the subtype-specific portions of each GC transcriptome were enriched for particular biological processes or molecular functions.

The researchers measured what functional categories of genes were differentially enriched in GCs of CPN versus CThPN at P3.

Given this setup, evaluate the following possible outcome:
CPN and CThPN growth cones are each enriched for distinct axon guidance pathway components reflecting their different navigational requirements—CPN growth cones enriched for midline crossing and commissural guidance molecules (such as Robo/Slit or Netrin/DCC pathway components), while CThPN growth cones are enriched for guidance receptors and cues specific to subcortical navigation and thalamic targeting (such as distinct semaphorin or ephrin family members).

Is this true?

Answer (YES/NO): NO